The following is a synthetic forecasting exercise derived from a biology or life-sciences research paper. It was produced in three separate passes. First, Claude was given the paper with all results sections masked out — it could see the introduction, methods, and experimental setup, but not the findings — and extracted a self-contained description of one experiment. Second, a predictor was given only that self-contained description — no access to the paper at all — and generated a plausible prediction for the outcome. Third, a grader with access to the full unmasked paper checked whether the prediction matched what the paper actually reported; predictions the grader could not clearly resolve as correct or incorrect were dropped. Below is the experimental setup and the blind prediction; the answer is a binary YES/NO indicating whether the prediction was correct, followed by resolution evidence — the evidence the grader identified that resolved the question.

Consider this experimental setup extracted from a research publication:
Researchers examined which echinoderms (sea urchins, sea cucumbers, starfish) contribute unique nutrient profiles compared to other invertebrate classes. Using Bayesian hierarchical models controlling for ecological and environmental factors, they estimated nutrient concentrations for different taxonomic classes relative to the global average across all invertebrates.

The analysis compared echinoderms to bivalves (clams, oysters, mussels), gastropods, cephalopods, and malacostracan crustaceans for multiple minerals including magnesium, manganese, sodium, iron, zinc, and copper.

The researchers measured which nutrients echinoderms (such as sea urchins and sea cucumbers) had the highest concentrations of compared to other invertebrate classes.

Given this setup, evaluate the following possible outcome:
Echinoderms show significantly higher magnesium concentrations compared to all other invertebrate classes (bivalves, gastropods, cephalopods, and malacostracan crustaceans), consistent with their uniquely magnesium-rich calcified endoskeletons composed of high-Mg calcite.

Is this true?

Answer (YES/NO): YES